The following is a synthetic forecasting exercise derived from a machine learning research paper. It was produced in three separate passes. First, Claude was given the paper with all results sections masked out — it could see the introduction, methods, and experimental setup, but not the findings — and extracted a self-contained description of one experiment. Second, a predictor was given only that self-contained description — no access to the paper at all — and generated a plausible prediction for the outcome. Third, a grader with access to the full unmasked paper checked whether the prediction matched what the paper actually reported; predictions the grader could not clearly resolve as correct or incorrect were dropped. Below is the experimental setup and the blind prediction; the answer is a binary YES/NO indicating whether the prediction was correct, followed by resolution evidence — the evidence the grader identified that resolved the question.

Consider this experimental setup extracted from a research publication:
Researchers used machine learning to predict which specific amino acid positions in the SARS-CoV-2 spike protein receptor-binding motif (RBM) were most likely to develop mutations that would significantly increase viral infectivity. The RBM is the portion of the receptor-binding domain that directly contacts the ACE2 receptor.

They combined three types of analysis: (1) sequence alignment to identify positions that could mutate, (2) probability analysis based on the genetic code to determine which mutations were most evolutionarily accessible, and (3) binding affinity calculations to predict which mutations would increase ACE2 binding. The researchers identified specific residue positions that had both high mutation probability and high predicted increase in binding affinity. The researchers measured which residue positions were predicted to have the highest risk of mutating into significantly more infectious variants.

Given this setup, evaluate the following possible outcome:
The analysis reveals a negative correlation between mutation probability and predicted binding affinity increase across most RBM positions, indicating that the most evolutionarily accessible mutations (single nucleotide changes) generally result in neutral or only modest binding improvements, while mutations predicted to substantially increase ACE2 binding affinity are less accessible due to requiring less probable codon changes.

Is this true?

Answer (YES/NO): NO